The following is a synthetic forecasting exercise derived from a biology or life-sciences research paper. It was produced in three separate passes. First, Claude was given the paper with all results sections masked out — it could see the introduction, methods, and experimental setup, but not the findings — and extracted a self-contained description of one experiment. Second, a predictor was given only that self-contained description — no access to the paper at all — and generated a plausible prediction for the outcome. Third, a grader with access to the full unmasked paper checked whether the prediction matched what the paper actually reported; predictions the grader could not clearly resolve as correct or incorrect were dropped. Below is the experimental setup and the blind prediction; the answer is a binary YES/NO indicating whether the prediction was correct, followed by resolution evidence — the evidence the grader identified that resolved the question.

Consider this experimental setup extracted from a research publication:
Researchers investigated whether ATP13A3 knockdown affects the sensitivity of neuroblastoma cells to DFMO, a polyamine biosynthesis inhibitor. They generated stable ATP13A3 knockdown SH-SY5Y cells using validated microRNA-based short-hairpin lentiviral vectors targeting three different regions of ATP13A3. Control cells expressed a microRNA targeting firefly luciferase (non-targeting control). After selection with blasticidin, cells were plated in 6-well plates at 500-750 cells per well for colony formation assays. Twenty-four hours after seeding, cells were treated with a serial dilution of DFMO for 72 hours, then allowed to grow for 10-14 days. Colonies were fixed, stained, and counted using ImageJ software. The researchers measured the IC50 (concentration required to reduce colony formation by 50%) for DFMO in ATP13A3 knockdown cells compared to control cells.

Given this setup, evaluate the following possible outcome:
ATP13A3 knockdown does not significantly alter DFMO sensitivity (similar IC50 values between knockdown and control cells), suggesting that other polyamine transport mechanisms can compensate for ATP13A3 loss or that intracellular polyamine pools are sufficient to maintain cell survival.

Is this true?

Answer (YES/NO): NO